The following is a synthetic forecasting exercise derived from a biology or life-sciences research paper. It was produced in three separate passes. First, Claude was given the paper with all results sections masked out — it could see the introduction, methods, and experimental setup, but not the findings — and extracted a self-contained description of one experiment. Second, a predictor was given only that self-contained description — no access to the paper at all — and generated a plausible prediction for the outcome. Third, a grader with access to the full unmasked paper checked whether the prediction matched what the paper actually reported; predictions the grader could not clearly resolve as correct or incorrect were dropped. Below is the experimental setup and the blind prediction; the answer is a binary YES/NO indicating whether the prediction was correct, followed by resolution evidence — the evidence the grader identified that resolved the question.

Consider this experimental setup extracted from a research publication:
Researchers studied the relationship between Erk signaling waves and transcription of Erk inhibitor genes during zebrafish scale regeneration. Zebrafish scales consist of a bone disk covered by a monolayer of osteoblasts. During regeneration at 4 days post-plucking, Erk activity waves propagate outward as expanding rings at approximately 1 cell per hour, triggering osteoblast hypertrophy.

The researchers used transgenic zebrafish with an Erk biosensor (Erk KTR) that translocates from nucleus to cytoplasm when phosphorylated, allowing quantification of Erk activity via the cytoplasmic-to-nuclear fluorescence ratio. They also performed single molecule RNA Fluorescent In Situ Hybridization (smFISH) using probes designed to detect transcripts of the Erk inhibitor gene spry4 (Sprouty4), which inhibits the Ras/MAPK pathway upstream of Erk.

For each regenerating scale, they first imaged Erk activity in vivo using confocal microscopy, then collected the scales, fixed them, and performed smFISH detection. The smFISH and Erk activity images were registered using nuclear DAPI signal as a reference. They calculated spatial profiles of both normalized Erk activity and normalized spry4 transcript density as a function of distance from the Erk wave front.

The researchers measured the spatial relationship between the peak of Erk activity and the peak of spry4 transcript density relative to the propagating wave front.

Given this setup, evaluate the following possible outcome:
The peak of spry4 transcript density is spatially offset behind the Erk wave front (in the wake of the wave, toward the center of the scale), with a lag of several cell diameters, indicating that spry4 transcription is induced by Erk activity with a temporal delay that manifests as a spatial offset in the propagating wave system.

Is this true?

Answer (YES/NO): YES